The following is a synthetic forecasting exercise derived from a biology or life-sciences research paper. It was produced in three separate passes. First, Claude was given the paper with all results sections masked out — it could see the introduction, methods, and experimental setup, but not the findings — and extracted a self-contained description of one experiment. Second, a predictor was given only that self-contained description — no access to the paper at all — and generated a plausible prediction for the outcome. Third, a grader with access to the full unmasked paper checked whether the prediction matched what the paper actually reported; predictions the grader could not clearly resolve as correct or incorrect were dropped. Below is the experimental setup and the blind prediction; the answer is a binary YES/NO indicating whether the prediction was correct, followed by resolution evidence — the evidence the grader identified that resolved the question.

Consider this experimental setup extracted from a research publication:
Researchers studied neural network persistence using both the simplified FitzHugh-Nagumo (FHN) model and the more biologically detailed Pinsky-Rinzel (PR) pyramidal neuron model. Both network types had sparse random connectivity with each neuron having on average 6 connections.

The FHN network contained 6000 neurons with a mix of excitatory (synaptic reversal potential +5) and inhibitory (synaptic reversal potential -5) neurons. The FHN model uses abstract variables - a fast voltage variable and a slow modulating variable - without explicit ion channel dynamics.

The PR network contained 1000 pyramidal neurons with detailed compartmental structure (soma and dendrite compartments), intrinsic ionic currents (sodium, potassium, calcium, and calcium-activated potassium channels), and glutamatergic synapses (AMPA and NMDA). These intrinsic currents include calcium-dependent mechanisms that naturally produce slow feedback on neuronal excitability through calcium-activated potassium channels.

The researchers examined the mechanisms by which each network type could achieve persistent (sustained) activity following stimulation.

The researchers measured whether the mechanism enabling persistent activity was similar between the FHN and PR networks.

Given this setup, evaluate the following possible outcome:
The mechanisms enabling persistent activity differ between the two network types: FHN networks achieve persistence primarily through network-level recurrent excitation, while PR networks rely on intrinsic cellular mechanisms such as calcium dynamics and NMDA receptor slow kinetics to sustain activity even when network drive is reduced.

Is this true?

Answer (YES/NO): NO